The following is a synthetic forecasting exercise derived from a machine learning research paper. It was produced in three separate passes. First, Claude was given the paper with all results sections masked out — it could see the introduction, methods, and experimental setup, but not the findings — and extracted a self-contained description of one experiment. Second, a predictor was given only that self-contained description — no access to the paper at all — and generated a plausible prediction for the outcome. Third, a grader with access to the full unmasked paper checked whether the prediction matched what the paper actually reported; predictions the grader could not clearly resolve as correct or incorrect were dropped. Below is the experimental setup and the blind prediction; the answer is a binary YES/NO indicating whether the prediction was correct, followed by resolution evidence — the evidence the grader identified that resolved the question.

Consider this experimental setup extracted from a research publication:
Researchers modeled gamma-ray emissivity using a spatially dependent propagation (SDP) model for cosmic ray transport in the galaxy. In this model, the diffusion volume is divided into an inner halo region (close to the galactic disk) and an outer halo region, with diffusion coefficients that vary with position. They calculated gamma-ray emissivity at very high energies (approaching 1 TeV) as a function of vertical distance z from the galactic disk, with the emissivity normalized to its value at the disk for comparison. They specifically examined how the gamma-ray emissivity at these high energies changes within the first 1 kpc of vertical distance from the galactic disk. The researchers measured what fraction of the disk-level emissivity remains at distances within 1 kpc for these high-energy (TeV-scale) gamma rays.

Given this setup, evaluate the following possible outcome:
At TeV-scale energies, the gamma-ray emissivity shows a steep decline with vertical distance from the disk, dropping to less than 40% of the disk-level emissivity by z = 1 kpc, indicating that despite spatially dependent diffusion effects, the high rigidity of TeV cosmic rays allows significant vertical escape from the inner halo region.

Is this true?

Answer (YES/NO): NO